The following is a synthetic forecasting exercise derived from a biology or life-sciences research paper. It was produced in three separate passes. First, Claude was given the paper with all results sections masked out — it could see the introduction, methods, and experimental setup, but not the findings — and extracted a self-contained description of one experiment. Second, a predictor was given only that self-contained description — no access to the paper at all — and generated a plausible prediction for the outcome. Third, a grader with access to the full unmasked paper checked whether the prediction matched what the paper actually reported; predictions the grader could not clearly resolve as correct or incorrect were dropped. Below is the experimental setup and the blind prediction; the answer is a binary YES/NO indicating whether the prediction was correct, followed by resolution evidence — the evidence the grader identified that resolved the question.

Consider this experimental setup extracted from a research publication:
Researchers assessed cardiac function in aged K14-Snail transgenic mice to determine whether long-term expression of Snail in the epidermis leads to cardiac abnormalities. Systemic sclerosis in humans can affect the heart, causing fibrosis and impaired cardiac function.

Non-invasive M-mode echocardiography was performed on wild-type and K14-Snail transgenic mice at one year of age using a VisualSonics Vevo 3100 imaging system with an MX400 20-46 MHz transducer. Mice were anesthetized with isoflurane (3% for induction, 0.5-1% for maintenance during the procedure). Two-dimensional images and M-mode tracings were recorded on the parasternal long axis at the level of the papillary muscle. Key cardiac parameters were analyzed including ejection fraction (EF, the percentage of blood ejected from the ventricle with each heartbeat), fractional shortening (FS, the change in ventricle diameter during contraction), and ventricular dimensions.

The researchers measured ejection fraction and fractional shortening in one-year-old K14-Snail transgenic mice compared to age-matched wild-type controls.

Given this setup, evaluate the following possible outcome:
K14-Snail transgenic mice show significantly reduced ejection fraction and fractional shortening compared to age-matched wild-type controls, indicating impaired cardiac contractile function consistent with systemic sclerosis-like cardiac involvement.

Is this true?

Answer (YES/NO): NO